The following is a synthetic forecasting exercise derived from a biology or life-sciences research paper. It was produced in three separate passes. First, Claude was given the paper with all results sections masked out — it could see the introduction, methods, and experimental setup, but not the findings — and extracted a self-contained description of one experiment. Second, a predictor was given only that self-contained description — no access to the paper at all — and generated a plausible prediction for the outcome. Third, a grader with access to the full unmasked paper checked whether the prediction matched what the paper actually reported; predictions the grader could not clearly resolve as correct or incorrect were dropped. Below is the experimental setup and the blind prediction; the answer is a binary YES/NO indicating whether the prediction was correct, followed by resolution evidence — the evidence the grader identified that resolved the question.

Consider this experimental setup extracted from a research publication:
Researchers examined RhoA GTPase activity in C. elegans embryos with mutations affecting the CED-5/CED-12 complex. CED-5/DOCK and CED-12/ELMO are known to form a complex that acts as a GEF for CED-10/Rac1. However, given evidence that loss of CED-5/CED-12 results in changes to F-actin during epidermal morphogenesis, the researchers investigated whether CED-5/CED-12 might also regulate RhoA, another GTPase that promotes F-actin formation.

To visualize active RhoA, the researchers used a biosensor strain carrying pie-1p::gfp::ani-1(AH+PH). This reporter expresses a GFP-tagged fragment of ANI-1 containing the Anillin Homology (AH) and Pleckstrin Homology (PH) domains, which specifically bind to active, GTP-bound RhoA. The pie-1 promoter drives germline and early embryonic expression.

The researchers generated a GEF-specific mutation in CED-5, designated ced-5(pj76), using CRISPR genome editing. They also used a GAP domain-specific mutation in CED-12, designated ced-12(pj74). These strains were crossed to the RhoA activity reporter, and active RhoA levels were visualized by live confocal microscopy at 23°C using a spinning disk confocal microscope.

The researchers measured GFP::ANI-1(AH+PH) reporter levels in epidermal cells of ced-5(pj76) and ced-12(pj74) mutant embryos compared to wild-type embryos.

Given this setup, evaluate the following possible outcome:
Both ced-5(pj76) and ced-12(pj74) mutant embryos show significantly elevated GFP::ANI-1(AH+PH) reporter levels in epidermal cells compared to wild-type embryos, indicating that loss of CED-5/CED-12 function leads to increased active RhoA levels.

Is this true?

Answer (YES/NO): NO